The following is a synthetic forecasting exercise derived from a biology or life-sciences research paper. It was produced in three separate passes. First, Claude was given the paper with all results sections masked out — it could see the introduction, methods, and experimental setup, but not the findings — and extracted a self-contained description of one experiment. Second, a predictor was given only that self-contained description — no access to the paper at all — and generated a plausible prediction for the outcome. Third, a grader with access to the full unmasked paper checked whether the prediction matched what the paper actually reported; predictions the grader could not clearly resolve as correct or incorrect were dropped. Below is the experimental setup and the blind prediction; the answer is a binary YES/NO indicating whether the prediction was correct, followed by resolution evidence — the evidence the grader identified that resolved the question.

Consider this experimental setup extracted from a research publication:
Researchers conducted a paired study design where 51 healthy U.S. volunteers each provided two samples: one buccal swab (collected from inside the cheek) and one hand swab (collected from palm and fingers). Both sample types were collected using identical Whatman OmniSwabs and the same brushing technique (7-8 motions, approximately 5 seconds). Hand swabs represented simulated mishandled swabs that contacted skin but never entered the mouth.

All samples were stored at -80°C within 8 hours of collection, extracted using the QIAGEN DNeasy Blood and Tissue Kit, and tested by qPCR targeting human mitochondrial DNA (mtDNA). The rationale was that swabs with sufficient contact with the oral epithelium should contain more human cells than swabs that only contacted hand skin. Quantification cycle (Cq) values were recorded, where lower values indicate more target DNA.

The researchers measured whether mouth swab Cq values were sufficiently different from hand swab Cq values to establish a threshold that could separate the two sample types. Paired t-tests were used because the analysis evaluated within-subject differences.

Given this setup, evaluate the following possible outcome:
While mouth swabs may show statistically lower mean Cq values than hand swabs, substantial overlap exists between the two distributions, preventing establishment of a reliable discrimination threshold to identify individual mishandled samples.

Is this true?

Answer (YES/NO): NO